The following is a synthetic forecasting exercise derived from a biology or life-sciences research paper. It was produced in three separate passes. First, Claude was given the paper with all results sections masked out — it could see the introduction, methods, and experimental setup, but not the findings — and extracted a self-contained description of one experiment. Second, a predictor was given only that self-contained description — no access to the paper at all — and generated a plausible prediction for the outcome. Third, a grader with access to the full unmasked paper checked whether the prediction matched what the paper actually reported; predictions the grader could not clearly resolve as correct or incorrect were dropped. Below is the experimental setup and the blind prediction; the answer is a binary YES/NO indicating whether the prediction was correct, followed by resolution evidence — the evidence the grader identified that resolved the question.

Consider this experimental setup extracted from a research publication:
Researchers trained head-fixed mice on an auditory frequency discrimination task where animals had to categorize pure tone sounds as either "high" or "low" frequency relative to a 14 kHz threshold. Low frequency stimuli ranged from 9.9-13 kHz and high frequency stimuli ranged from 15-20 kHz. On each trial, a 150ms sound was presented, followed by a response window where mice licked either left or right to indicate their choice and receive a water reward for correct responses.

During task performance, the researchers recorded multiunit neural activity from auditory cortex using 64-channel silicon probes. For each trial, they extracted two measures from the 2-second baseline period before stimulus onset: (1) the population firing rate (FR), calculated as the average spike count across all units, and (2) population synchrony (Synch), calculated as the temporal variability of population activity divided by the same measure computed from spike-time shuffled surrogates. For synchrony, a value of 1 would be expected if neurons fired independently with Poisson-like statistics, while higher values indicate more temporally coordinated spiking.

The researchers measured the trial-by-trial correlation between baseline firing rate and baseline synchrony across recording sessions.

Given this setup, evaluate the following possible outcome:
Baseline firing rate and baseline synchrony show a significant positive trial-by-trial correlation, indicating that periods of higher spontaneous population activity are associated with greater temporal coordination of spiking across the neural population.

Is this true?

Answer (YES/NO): NO